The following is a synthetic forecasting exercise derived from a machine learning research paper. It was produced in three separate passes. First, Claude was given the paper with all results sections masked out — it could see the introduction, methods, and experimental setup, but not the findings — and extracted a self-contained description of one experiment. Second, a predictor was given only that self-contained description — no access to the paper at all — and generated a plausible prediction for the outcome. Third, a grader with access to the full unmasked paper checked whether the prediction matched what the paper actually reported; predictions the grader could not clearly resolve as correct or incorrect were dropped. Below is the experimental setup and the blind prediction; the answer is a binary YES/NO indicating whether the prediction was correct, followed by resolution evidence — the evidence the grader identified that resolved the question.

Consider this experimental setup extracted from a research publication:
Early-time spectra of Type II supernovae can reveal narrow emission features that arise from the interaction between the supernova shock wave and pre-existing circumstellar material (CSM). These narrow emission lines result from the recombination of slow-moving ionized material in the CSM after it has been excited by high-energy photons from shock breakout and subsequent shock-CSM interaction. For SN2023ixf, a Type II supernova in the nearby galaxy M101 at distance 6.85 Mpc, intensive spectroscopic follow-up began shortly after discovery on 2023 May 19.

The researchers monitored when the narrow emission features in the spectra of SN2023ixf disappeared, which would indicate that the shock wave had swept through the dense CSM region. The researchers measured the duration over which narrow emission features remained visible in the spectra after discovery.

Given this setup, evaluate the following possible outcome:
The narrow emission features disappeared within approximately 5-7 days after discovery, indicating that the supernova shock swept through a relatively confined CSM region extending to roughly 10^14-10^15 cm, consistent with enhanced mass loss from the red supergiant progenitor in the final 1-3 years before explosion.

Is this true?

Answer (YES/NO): NO